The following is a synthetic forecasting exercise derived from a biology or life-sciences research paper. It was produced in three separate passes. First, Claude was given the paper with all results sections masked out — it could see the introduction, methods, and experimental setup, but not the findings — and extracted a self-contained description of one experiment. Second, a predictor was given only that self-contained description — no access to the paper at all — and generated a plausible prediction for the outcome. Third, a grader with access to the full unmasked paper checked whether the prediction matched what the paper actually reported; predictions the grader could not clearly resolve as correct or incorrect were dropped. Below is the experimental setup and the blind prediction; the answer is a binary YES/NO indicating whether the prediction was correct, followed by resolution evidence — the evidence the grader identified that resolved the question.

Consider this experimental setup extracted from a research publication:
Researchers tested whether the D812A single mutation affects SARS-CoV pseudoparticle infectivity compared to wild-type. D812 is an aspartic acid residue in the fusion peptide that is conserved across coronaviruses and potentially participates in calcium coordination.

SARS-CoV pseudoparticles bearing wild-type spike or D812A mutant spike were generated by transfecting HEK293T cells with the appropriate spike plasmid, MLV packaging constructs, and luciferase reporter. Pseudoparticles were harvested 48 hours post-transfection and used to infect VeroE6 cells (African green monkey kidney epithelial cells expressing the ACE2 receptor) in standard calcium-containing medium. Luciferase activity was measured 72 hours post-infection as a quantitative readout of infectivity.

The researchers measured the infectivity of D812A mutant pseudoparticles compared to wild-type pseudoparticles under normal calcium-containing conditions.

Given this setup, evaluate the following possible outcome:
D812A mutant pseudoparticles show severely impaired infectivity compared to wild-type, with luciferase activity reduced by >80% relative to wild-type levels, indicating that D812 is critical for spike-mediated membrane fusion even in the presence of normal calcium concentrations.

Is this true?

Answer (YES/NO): YES